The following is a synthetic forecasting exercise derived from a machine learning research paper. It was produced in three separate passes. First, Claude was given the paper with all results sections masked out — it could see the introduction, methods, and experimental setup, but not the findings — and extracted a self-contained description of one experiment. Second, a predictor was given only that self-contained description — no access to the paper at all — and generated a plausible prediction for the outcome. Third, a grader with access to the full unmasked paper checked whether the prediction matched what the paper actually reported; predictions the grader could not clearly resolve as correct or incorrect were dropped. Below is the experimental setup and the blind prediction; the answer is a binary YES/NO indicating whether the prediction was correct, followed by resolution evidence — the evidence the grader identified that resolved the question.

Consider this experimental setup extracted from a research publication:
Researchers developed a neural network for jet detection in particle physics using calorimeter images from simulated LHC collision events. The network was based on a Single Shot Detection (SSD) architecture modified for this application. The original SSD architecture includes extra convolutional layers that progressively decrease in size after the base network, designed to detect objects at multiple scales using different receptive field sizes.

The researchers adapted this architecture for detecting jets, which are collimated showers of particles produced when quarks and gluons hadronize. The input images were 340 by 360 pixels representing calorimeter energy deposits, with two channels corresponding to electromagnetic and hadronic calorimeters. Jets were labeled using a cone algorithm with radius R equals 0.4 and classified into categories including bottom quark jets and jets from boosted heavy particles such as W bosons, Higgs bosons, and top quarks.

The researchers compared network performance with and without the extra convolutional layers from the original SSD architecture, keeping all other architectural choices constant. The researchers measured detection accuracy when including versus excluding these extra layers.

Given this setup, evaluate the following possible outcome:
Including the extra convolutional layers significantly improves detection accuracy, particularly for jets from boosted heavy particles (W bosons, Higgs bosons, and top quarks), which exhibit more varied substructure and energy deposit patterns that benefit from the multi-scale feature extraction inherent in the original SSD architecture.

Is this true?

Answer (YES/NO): NO